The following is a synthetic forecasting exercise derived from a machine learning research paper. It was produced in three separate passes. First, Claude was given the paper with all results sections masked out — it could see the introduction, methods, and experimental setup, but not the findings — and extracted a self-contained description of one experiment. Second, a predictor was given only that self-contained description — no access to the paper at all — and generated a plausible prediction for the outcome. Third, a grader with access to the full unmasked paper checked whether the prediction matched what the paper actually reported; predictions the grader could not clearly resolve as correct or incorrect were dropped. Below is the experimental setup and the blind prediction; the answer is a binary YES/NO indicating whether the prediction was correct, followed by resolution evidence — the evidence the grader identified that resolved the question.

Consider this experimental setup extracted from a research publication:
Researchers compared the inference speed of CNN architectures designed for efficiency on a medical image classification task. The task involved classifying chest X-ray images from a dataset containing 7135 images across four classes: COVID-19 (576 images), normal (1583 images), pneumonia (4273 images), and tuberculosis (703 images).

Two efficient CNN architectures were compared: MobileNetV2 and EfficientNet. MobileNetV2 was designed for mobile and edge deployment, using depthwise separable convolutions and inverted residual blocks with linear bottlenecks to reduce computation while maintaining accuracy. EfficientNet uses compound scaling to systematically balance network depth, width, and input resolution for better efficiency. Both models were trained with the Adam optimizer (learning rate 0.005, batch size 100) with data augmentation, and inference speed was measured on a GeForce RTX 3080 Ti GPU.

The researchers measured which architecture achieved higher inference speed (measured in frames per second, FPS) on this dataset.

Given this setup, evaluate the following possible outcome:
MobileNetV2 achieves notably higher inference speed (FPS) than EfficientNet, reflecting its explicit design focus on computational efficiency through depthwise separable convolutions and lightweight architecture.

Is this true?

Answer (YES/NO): NO